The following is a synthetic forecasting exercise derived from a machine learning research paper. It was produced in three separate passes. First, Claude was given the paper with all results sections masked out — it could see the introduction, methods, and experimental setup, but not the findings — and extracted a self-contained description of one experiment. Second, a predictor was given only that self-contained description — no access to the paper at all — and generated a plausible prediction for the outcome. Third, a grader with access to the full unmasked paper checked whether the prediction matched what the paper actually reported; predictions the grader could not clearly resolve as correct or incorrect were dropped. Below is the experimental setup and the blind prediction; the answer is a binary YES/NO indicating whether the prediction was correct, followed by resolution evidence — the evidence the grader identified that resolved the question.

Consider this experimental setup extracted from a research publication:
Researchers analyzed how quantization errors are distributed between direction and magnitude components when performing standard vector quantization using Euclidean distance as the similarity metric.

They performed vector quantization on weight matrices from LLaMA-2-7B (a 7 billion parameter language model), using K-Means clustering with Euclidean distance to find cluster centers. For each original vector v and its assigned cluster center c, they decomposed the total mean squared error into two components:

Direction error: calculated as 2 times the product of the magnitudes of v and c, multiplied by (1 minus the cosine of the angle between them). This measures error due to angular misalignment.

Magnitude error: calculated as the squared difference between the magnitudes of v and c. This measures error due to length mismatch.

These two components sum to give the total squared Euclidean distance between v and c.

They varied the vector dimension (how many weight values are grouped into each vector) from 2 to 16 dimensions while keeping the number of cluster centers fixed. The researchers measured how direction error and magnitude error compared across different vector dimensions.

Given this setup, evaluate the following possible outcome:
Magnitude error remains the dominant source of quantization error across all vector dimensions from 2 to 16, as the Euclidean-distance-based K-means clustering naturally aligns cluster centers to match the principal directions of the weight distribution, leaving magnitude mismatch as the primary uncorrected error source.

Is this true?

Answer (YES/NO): NO